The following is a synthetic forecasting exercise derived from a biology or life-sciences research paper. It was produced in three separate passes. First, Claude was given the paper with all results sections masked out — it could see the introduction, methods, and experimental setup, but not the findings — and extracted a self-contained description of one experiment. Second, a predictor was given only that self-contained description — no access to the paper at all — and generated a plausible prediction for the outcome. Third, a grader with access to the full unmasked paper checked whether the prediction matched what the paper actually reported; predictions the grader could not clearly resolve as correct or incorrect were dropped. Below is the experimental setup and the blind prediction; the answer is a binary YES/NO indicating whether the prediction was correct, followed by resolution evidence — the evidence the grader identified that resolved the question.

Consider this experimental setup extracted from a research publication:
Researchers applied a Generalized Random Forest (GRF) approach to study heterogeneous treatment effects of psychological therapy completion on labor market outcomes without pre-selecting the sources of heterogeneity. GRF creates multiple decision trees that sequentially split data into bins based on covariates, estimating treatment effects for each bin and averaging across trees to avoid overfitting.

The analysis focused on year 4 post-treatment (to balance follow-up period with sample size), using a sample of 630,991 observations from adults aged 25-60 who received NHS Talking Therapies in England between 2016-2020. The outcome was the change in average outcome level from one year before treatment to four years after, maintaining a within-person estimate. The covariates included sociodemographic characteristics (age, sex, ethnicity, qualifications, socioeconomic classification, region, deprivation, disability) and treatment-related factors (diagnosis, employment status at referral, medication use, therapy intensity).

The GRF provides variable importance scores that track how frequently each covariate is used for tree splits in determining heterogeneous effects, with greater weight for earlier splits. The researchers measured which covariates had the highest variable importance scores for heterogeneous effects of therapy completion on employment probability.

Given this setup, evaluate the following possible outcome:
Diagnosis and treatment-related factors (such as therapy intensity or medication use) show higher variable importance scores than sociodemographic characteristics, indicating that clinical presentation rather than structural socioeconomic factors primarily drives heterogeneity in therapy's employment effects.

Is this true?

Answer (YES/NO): NO